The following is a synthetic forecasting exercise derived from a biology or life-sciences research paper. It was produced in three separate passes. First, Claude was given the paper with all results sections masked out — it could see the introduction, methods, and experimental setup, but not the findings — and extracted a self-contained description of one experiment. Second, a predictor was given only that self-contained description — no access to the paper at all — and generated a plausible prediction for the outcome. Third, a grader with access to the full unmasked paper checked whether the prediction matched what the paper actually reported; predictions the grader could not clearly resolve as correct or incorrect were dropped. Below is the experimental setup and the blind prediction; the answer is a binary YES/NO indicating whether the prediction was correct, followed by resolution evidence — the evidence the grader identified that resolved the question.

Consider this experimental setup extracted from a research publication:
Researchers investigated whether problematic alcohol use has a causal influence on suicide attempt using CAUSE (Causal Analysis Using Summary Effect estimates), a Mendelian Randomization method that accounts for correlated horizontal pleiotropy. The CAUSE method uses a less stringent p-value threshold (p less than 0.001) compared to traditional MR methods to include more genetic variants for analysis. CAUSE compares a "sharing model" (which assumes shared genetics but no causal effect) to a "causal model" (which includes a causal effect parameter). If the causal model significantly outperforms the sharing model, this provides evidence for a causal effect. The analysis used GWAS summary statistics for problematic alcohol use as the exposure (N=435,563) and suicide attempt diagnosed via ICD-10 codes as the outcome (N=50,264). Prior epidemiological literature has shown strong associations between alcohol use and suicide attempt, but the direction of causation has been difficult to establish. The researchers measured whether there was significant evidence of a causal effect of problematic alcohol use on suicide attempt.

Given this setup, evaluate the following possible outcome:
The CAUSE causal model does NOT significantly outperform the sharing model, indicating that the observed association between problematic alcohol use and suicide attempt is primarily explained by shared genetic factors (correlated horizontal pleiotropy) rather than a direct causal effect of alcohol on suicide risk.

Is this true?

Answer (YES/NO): YES